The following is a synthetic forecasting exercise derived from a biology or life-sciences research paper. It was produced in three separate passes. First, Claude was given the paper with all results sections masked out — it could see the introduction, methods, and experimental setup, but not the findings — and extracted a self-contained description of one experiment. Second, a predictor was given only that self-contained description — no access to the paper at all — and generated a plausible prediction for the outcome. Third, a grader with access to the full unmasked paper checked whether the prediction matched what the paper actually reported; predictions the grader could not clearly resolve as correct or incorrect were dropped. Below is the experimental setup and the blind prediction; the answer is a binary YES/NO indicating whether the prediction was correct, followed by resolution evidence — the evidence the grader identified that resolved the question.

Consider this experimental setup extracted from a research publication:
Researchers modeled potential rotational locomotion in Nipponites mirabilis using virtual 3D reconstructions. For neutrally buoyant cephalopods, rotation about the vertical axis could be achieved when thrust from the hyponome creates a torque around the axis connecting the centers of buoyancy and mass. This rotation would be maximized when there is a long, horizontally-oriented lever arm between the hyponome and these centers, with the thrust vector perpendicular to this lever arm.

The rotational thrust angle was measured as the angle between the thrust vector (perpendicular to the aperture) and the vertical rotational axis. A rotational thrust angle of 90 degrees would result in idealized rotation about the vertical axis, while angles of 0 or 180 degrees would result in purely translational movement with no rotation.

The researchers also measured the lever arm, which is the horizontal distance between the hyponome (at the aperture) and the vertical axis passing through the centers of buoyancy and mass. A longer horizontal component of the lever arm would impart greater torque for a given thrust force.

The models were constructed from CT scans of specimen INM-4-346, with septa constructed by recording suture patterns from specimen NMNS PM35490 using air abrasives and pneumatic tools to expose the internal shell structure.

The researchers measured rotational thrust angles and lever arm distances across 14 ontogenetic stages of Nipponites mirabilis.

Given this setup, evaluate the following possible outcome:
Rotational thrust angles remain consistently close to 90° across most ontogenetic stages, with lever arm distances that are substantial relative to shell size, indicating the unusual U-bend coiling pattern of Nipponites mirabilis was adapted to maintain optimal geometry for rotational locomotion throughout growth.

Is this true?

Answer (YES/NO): NO